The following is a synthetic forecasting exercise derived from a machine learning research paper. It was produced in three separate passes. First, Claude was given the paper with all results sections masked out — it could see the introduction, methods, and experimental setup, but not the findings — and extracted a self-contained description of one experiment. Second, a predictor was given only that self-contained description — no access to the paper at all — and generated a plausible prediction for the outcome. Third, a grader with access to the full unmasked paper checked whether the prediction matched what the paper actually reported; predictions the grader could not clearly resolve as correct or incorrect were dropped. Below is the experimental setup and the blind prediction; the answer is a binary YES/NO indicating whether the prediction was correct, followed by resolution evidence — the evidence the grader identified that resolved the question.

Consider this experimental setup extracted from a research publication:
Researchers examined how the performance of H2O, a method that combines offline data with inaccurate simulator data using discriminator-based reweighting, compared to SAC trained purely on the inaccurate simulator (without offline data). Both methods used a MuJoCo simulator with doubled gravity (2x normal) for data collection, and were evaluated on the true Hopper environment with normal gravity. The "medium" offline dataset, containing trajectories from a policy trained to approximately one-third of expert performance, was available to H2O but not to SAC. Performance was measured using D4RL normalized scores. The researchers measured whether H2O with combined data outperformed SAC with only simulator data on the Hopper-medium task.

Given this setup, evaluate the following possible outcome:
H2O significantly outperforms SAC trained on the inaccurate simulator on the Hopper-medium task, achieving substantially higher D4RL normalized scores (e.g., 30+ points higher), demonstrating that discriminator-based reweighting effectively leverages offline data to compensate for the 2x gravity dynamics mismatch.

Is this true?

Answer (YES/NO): NO